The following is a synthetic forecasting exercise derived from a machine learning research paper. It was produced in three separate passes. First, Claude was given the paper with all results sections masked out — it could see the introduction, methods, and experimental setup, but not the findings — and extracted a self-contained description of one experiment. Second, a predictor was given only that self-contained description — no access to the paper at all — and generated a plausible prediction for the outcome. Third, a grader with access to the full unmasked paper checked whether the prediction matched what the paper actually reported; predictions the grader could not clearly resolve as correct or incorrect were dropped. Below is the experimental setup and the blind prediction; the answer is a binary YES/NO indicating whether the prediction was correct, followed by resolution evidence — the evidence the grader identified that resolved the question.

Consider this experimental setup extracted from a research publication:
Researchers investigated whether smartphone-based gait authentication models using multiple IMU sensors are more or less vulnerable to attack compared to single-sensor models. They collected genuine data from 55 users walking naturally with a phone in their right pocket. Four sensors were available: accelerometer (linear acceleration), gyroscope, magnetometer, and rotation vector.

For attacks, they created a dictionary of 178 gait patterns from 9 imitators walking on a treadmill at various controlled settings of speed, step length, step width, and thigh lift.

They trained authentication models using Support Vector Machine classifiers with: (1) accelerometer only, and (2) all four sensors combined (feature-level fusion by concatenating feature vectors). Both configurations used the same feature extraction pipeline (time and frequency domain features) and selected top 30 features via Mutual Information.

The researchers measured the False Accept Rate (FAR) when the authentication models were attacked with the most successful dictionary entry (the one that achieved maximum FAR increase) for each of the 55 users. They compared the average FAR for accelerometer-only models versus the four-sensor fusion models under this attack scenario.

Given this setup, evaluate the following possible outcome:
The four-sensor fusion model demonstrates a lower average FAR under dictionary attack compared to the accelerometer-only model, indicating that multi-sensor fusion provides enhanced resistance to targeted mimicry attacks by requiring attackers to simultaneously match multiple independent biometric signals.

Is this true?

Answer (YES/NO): YES